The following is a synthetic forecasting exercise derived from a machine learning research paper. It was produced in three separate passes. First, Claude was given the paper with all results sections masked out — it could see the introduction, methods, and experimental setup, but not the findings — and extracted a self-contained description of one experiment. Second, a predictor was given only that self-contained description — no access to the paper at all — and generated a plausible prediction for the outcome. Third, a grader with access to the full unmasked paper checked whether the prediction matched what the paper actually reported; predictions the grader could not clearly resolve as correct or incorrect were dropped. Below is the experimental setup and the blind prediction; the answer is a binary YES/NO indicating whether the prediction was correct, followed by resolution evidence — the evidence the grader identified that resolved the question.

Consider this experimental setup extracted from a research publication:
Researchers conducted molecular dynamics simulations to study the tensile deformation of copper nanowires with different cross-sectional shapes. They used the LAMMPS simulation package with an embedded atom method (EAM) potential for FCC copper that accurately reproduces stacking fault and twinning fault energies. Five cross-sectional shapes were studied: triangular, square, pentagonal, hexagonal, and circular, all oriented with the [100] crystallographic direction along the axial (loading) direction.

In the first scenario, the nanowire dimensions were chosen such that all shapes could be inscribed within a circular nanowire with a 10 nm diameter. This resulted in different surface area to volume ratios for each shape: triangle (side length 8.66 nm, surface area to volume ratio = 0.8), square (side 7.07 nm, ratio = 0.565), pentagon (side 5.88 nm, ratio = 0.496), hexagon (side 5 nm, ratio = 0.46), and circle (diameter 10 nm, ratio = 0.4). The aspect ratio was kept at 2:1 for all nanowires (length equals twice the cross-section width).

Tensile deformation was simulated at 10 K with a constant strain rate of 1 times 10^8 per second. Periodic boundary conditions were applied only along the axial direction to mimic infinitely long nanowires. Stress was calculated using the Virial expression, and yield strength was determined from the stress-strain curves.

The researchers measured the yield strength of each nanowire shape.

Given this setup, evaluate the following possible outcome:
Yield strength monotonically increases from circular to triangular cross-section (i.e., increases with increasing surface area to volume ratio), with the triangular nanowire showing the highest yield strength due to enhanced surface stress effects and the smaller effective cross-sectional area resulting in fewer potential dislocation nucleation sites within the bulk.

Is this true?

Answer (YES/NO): NO